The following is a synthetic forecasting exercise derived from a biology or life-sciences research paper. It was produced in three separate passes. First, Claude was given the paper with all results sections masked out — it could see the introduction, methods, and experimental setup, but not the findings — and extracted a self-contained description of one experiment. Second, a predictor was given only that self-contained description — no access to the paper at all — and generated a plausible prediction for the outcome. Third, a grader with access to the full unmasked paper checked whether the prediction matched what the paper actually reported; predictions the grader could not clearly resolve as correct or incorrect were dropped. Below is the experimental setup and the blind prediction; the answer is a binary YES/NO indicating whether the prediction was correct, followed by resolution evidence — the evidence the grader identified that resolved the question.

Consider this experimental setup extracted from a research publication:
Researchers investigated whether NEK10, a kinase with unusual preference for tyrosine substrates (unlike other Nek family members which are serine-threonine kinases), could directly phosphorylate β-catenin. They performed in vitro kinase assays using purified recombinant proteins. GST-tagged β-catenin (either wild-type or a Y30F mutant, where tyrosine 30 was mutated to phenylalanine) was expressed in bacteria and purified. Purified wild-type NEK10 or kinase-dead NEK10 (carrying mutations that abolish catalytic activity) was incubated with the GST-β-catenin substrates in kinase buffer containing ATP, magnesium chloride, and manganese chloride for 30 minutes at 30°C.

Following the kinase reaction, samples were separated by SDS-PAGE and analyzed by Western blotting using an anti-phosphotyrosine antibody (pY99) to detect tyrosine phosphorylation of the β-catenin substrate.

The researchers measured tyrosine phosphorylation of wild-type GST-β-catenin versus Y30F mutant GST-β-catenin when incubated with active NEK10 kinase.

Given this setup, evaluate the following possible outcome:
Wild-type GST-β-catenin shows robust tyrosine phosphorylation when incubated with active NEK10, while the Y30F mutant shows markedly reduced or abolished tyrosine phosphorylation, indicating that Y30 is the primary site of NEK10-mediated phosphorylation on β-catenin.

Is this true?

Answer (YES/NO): NO